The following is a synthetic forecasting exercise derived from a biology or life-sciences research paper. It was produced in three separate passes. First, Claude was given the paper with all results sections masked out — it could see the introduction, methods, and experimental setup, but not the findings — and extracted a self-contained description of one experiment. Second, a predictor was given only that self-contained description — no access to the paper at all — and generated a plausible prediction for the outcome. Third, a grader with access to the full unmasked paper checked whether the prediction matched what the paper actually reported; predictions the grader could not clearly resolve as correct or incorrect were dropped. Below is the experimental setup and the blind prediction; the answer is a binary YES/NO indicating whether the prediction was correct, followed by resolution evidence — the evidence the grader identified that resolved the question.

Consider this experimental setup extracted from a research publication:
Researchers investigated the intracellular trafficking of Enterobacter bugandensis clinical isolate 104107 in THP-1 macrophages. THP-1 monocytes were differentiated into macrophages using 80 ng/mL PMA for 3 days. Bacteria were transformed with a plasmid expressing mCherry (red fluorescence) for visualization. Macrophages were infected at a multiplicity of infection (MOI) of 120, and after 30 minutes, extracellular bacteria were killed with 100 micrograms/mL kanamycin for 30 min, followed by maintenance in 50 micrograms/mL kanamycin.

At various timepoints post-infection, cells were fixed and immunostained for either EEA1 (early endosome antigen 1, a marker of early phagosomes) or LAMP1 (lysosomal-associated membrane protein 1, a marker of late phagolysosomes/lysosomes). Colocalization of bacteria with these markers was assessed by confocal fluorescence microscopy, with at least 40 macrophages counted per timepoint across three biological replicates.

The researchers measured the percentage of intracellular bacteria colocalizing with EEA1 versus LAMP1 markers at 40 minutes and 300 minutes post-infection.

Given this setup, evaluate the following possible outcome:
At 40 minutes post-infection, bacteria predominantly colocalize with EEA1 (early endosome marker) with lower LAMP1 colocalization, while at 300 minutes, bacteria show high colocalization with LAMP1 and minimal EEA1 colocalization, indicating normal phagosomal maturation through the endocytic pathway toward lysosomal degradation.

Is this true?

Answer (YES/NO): NO